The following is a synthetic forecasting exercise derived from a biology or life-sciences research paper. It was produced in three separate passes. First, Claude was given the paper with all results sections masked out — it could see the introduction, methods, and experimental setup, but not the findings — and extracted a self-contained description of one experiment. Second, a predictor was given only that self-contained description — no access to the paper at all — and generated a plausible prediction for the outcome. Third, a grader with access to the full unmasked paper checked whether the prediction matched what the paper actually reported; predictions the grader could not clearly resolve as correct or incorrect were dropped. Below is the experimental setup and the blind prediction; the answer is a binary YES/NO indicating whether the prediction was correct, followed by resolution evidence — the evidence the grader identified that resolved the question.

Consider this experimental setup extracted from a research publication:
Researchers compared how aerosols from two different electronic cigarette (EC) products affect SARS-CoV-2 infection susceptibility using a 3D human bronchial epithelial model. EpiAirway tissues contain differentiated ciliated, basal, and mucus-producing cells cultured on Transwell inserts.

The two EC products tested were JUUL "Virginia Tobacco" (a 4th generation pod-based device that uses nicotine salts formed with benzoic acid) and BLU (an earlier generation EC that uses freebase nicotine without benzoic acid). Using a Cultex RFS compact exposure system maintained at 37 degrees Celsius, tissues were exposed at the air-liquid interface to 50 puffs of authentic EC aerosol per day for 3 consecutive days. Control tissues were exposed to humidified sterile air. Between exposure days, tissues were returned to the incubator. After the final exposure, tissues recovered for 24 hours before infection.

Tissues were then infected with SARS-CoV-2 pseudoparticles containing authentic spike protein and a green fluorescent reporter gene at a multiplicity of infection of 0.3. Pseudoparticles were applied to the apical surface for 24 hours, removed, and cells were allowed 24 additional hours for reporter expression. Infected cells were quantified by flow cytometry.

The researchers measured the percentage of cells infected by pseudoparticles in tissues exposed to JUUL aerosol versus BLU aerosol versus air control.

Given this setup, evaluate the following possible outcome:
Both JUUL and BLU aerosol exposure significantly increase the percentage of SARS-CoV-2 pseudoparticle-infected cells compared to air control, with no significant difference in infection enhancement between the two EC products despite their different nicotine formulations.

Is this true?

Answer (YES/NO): NO